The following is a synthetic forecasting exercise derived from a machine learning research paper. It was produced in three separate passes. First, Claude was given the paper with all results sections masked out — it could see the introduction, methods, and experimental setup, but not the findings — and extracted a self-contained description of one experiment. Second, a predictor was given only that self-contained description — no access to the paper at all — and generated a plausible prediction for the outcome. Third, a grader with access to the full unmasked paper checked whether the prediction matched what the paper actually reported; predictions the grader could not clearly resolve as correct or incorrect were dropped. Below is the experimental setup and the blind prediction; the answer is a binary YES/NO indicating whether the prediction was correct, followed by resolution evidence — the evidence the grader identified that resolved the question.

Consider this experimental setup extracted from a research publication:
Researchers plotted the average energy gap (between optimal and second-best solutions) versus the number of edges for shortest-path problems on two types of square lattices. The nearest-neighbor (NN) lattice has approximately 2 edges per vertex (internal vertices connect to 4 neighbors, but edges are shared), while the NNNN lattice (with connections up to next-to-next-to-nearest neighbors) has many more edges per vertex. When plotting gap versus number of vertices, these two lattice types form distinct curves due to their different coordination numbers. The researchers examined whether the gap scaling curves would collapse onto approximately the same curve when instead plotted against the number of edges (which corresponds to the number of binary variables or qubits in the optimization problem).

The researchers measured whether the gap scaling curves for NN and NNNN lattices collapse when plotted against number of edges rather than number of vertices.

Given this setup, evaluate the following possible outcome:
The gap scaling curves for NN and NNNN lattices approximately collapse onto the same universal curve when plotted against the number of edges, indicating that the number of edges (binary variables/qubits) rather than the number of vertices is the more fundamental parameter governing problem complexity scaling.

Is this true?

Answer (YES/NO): YES